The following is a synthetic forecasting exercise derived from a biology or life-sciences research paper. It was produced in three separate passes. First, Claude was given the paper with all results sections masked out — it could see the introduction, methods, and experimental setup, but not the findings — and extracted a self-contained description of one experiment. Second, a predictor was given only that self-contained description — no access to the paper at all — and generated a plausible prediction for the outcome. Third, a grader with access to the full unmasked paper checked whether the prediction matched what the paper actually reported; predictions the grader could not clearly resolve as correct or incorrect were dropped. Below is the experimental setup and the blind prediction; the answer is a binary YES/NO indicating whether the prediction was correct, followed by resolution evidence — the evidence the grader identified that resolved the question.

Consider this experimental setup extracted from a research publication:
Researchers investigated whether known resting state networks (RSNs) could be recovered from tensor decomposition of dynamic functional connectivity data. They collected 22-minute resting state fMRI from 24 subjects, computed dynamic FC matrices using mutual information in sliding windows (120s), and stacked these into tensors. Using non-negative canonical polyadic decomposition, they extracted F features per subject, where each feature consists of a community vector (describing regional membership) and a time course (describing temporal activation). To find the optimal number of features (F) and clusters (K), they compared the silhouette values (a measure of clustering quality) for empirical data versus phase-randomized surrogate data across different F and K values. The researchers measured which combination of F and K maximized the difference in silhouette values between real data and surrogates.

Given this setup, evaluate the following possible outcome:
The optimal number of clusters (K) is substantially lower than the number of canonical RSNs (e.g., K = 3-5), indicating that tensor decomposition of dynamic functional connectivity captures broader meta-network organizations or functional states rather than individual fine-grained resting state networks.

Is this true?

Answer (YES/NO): NO